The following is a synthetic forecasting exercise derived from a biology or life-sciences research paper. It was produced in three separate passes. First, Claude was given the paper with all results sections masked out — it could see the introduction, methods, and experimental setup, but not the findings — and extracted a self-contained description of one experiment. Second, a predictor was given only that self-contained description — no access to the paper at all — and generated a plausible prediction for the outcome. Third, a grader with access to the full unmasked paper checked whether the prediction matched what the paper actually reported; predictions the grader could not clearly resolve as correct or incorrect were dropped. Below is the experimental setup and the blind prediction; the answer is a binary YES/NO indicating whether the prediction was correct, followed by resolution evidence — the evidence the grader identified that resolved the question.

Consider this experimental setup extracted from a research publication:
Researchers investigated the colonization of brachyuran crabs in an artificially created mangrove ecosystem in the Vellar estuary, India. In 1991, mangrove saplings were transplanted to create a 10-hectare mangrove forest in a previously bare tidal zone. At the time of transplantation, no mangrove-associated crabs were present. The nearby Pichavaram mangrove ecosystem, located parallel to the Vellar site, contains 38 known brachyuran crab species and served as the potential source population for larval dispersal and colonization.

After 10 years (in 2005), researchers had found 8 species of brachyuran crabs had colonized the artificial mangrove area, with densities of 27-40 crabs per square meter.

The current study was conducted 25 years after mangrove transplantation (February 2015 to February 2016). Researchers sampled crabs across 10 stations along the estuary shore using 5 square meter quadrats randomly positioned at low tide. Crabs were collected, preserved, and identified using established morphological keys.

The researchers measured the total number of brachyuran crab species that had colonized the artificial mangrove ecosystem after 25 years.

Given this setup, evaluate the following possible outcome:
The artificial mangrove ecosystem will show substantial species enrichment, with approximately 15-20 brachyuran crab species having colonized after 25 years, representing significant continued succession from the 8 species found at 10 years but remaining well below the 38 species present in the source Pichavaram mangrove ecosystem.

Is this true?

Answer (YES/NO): NO